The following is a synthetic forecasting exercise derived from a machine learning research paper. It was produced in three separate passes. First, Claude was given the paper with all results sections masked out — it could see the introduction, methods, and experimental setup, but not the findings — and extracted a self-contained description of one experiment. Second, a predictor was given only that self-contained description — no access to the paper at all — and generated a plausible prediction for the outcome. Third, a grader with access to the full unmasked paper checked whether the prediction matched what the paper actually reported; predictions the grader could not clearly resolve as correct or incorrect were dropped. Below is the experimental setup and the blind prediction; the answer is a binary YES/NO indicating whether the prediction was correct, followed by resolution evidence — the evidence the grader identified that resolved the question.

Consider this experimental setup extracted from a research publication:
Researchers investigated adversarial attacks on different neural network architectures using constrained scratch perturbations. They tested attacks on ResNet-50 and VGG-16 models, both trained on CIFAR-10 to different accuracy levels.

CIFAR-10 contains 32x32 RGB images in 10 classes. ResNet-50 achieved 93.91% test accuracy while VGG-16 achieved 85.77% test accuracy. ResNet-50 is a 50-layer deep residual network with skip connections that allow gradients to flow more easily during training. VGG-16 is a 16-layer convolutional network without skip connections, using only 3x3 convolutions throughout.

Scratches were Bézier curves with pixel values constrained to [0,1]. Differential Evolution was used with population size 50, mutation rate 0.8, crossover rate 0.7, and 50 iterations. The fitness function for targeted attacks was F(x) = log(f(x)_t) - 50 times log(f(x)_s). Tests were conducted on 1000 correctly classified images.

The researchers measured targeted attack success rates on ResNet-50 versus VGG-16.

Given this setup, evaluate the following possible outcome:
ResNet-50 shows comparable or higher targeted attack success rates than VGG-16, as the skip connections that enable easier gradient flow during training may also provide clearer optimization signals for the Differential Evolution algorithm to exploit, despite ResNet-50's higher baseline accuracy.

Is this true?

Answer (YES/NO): NO